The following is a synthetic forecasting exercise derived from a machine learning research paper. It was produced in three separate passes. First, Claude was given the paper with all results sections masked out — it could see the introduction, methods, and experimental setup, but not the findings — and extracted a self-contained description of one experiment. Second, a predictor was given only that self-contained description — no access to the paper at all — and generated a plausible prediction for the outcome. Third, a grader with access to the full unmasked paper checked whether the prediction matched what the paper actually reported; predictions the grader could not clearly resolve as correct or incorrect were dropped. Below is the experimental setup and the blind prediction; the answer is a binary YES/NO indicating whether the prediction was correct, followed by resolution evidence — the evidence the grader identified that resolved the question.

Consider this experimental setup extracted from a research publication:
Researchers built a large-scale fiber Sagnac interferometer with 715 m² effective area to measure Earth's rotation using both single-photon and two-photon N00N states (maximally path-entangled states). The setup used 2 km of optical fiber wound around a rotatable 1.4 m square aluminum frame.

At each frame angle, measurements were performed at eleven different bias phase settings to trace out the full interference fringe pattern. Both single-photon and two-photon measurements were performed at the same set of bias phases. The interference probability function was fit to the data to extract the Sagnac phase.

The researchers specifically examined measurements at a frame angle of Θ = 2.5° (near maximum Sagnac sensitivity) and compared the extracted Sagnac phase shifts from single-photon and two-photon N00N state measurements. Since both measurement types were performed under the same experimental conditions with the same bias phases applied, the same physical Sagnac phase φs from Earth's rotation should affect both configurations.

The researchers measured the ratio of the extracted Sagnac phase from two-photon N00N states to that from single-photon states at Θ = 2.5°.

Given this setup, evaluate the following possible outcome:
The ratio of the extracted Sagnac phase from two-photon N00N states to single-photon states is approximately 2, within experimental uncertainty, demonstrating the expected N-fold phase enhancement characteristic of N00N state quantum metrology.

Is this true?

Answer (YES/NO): YES